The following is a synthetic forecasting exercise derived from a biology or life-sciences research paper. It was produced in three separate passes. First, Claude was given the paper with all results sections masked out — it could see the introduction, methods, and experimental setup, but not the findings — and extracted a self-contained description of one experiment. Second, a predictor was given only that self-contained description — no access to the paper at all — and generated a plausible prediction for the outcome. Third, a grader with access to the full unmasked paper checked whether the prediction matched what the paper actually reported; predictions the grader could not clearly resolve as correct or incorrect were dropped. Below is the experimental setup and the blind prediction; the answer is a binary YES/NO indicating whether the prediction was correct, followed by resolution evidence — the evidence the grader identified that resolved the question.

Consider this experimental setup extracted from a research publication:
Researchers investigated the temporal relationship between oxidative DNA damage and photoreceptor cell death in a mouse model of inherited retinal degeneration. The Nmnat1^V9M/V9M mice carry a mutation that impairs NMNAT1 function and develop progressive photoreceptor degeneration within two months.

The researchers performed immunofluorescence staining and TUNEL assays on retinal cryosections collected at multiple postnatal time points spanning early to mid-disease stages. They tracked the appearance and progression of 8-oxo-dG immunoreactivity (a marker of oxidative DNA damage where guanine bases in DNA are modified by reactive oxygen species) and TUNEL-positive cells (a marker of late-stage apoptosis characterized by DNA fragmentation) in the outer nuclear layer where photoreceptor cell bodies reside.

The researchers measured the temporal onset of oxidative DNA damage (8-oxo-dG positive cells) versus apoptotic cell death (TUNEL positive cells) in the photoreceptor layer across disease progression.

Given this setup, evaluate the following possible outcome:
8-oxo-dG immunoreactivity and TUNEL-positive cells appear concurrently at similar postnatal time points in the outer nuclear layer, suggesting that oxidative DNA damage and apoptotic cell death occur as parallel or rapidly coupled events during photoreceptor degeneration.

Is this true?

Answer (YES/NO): NO